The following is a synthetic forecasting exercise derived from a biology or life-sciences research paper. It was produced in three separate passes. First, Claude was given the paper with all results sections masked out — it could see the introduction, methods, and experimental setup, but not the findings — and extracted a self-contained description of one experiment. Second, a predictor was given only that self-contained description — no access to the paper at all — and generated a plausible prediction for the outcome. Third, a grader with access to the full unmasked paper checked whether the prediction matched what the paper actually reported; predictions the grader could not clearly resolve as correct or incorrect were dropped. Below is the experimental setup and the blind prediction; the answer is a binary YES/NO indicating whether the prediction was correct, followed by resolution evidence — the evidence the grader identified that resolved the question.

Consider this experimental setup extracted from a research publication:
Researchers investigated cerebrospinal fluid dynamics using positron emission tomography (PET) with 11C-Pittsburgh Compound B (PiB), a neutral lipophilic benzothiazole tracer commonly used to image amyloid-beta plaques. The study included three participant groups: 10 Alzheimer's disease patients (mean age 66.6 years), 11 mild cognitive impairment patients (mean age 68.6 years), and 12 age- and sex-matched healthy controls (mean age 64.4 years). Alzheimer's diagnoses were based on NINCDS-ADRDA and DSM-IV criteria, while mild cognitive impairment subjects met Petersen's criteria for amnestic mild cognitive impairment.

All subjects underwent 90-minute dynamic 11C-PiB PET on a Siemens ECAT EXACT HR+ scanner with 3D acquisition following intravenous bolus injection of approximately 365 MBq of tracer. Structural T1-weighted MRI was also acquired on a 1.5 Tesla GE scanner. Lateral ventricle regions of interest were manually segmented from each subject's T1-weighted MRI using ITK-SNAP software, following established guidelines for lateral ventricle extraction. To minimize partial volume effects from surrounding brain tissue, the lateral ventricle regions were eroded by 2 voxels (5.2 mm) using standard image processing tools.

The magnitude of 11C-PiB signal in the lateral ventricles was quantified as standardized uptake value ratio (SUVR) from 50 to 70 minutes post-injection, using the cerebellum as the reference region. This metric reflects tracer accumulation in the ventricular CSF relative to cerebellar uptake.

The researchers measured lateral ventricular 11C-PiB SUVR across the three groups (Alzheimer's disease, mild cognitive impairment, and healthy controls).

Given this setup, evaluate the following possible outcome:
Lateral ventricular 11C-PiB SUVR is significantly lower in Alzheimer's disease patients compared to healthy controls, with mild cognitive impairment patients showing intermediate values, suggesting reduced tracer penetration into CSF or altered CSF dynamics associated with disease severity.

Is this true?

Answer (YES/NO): YES